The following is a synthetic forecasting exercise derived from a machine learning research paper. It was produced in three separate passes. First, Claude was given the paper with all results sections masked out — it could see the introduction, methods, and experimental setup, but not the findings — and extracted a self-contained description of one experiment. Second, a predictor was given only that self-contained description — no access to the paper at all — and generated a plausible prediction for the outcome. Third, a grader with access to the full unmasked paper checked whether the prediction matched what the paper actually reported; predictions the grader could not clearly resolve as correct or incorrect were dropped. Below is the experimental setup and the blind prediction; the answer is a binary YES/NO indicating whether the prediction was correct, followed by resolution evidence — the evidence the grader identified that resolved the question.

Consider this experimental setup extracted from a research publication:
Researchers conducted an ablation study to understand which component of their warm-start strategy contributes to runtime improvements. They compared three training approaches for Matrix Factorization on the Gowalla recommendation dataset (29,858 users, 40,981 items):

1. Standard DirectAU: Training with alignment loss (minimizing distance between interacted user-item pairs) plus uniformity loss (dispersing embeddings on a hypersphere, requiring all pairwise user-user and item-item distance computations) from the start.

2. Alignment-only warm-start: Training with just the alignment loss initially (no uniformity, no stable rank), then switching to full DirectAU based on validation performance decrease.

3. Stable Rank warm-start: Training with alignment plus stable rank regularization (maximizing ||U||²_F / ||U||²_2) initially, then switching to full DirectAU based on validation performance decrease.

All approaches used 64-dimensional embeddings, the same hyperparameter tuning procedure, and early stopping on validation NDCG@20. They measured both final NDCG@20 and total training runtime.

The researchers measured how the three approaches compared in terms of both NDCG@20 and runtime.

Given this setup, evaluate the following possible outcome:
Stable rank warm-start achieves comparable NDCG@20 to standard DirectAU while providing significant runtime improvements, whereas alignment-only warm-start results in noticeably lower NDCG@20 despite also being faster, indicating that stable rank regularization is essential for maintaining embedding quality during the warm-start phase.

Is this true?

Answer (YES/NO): NO